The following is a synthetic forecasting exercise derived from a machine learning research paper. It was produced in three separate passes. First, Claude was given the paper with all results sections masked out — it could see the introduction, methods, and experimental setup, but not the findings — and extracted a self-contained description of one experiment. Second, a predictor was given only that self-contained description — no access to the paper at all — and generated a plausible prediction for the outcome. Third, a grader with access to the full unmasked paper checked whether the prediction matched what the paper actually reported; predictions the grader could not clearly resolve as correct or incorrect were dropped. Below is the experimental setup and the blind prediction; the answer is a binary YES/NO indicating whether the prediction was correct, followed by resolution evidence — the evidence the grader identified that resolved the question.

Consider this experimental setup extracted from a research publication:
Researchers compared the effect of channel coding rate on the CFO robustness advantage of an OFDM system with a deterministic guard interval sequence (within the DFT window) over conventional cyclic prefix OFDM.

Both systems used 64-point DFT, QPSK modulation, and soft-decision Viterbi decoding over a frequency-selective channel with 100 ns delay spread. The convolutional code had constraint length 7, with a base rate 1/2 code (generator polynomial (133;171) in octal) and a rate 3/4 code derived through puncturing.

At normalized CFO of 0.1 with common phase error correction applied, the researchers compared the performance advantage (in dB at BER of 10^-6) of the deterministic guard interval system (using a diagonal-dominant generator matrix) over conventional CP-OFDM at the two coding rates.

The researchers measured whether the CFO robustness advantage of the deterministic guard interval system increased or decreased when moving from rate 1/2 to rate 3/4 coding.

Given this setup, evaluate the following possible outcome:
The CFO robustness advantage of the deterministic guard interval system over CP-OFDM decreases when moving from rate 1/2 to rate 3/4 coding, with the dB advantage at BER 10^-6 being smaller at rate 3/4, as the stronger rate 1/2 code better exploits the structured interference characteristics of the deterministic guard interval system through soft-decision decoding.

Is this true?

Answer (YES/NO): NO